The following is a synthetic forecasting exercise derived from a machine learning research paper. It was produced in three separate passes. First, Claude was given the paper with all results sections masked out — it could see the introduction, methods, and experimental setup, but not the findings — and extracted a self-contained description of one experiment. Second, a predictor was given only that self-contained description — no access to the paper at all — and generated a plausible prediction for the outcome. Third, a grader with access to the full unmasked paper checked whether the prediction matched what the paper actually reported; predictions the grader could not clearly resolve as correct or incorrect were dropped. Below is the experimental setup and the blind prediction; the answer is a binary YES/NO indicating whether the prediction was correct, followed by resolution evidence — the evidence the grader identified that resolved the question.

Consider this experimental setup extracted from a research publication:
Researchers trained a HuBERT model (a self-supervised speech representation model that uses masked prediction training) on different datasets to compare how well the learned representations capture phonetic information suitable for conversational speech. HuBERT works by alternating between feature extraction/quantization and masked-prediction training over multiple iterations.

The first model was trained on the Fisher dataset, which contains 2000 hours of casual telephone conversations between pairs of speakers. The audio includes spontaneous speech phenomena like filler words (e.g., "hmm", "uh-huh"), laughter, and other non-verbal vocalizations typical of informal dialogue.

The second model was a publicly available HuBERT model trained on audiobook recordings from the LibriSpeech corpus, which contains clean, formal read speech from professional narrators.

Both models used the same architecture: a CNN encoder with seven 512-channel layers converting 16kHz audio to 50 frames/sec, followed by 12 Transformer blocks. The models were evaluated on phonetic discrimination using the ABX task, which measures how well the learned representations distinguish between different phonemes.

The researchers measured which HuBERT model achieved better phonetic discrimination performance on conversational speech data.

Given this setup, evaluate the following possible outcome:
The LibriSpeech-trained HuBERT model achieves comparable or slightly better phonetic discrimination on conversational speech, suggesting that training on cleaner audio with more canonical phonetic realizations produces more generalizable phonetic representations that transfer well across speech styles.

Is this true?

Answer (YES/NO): NO